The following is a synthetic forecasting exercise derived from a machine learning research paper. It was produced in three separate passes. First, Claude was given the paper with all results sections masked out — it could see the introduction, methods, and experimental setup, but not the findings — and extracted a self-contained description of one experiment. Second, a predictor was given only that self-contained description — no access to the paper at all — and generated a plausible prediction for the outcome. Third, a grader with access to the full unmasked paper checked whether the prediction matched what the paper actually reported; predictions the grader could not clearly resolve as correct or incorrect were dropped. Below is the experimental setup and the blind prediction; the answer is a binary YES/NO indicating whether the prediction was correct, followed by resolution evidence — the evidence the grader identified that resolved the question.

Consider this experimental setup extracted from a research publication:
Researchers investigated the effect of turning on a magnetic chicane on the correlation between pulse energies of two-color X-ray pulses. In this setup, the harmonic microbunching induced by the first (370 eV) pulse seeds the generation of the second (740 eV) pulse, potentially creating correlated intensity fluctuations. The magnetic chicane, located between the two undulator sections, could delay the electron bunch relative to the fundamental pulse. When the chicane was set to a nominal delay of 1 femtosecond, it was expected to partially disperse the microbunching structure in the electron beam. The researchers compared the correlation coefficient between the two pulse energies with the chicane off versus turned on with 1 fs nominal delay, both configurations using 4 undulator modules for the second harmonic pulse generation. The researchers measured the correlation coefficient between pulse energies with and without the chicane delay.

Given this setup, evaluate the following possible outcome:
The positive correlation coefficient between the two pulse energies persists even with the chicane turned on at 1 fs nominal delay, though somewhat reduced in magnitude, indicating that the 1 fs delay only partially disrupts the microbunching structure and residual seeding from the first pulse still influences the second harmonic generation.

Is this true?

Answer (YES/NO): YES